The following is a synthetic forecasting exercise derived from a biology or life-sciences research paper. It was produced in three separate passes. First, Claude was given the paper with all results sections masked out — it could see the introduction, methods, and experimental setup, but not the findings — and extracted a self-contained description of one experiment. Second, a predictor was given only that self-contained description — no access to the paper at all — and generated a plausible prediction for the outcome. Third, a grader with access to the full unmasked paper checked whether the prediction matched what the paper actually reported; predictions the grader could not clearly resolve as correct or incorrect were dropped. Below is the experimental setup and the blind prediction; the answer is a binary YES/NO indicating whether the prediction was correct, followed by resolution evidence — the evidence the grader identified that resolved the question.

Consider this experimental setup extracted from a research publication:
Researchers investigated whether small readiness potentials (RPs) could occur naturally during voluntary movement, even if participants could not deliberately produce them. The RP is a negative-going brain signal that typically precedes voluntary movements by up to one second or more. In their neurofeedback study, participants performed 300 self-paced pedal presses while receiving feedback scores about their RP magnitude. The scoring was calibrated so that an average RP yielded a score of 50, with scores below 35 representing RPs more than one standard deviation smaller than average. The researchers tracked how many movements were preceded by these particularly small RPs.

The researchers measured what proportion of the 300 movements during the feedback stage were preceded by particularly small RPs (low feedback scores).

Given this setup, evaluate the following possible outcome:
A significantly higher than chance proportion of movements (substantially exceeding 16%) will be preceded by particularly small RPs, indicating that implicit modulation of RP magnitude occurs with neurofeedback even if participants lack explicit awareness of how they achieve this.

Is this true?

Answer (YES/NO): NO